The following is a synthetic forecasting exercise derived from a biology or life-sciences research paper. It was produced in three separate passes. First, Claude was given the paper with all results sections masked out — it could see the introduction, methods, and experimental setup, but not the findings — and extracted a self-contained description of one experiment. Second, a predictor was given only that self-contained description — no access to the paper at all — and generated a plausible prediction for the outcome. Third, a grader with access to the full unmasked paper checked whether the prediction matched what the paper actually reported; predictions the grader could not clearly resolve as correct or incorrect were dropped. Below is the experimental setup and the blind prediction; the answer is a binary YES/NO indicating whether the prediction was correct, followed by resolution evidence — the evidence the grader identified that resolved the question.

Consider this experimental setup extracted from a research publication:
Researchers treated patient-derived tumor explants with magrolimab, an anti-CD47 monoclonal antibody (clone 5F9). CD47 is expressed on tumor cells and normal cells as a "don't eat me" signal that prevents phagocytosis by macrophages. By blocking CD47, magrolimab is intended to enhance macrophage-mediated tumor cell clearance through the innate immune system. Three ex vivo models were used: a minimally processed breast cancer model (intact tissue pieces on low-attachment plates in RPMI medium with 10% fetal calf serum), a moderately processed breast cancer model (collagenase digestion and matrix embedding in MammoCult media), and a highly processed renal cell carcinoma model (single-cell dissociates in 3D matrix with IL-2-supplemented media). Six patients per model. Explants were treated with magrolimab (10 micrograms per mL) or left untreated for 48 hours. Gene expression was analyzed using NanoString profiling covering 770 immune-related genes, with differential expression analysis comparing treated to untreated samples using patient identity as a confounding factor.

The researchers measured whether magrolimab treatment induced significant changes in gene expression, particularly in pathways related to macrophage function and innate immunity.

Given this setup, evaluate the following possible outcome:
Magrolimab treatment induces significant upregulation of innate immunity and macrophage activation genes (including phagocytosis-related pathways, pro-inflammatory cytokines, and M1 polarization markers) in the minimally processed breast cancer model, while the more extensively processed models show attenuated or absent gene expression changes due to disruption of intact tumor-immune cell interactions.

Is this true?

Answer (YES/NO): NO